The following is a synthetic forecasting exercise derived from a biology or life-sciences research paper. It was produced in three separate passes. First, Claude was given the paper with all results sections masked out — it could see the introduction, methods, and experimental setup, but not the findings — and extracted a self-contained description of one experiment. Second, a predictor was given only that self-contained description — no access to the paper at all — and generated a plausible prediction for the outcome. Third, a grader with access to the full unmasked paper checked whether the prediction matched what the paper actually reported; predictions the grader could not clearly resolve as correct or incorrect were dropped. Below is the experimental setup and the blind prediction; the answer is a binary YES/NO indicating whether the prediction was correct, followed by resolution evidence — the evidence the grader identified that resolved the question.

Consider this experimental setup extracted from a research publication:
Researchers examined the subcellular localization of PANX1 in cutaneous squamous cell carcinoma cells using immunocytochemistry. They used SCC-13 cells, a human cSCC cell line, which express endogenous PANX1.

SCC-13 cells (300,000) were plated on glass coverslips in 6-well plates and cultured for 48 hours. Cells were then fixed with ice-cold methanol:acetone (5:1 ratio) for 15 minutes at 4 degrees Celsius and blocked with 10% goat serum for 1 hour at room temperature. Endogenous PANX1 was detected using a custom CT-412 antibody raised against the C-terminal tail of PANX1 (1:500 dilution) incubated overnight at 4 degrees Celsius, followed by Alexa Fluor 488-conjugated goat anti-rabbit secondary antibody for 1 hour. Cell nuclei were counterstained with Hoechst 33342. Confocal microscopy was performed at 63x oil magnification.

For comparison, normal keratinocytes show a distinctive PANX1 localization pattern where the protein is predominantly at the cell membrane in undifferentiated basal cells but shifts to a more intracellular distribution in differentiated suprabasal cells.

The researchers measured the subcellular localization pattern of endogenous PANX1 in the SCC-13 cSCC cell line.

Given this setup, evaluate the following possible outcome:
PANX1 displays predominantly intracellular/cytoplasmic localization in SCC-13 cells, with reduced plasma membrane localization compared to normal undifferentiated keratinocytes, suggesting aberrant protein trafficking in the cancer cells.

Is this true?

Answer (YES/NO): NO